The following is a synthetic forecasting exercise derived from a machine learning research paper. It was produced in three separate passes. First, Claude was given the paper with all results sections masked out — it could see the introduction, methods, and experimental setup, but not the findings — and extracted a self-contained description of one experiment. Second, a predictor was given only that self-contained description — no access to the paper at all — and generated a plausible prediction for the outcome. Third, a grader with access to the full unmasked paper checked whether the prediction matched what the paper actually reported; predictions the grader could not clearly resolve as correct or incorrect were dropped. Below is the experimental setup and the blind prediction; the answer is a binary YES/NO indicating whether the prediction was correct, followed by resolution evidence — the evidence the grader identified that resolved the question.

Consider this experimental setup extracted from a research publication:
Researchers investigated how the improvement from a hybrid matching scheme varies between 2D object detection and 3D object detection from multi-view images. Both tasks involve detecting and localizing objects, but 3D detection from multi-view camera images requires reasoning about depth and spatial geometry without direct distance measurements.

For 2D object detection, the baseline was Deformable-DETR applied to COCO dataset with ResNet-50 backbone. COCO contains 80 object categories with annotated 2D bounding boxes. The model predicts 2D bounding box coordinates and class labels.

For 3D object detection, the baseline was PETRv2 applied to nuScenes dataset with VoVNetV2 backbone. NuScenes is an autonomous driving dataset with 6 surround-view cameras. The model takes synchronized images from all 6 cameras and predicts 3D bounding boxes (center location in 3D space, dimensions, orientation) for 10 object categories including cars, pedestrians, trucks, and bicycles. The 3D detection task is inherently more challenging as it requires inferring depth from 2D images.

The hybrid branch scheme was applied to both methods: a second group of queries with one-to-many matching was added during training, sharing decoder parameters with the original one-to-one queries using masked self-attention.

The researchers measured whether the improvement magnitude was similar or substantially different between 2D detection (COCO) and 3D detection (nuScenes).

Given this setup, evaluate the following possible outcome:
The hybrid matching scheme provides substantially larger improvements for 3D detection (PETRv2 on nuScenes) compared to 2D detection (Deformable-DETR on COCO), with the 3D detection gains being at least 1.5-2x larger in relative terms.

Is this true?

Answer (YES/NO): NO